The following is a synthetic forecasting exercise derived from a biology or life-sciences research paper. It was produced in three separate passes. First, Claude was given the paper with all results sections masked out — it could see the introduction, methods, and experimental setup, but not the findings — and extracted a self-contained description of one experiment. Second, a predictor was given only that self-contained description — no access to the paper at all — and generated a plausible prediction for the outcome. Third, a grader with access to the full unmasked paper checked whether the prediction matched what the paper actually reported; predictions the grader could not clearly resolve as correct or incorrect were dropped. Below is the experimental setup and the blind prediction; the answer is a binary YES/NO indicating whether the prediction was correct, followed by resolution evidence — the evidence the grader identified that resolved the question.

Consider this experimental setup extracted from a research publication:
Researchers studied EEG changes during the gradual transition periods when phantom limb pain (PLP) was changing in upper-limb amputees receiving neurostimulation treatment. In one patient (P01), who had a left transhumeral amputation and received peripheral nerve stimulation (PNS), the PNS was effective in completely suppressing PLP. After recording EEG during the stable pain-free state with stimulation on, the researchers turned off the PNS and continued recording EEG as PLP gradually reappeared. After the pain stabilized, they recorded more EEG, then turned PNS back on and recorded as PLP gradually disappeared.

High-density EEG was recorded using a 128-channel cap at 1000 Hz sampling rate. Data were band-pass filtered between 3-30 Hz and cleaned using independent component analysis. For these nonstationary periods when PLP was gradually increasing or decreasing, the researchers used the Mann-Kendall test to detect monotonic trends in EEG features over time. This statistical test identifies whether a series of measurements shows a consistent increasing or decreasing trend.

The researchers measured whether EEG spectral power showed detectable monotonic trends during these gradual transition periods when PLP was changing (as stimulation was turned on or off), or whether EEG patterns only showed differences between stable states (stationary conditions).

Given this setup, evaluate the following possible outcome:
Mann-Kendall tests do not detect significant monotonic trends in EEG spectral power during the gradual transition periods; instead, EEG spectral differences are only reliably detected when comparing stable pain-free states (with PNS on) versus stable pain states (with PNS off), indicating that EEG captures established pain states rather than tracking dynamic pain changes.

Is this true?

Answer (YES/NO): NO